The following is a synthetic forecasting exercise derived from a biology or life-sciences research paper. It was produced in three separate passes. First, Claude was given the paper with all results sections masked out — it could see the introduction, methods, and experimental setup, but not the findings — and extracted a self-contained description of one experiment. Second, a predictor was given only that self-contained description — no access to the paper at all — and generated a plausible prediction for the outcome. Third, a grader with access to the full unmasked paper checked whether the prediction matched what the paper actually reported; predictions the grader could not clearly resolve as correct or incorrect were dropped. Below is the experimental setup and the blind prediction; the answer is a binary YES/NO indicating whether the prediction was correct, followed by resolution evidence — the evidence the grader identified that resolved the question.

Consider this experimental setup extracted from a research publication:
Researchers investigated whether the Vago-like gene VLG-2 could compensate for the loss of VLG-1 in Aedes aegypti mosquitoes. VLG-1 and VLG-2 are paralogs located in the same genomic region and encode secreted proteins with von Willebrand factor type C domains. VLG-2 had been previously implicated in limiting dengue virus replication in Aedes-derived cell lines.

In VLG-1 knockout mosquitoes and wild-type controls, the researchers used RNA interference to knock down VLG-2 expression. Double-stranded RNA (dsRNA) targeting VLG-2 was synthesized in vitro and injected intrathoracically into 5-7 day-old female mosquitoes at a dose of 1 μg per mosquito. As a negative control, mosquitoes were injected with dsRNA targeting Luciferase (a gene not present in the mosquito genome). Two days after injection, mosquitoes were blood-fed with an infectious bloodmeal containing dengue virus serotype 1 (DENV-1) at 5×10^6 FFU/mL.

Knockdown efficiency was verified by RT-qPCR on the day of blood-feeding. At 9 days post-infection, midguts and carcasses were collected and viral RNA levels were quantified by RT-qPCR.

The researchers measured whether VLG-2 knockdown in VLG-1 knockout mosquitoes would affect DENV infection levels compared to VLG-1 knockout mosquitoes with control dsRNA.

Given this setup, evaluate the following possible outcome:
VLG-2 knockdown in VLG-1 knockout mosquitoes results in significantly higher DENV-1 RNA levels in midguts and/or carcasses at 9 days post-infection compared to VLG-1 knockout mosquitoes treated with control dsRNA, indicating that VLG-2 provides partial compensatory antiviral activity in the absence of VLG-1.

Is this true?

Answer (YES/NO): NO